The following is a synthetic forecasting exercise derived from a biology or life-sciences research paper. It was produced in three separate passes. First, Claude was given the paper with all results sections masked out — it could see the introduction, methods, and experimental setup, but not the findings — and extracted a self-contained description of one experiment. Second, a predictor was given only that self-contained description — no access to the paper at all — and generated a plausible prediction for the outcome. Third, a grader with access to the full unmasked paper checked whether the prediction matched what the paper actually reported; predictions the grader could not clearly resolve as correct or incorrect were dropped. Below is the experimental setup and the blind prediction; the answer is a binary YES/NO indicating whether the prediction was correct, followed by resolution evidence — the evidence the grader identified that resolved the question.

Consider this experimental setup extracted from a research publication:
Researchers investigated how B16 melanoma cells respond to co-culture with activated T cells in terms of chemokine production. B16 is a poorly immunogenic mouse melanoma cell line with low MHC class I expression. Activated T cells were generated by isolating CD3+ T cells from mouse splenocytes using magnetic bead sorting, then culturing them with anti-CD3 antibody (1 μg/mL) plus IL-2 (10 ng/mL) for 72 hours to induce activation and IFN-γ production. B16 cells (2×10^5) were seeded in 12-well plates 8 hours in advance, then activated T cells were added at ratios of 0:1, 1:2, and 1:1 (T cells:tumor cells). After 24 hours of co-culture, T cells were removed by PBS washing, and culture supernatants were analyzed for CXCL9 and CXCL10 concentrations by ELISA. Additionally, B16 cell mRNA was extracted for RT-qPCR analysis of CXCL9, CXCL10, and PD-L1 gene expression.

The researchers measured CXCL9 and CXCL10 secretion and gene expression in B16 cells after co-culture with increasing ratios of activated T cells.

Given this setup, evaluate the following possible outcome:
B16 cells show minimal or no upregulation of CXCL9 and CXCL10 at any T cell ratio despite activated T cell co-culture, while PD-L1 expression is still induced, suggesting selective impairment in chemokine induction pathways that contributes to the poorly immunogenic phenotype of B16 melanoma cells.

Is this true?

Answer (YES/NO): NO